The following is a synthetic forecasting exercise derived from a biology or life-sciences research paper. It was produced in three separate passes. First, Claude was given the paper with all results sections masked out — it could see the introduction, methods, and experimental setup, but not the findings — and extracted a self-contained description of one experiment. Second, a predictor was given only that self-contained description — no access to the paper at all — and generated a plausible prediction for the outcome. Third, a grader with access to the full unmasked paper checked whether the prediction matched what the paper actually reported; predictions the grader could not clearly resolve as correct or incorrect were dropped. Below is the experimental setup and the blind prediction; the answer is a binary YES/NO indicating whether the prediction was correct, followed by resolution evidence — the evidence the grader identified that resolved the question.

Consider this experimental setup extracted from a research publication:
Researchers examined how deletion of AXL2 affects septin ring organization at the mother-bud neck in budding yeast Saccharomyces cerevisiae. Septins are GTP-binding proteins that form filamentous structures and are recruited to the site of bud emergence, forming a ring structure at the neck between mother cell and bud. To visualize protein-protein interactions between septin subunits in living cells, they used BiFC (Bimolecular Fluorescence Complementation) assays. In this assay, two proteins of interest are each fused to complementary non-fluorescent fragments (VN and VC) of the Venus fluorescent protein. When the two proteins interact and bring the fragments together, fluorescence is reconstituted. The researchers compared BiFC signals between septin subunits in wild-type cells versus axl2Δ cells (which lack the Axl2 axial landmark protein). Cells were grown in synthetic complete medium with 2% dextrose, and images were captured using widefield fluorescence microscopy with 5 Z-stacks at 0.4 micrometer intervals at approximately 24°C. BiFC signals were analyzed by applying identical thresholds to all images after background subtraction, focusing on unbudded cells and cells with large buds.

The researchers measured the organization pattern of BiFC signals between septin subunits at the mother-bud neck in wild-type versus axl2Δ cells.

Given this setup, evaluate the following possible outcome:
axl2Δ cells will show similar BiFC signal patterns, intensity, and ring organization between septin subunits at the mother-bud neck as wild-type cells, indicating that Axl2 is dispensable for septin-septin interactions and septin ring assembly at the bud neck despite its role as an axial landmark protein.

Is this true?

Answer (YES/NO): NO